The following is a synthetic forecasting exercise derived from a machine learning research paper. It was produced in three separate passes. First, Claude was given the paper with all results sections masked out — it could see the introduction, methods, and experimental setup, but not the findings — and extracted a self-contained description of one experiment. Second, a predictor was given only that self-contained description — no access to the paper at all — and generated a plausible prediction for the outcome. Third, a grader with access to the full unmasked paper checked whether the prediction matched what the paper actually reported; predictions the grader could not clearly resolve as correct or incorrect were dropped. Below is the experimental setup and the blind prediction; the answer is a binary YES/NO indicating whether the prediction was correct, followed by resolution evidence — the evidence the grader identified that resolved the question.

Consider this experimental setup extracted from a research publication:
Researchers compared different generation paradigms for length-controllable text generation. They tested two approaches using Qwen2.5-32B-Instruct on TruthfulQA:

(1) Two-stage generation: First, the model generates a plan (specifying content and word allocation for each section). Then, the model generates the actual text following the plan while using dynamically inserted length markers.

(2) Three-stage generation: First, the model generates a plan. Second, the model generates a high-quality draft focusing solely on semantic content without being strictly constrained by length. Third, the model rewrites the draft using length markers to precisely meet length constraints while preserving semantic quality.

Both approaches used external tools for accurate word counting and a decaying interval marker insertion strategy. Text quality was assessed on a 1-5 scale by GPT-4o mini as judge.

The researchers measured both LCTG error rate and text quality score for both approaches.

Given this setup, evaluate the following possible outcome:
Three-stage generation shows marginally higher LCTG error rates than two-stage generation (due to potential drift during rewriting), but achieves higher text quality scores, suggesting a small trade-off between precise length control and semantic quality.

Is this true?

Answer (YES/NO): NO